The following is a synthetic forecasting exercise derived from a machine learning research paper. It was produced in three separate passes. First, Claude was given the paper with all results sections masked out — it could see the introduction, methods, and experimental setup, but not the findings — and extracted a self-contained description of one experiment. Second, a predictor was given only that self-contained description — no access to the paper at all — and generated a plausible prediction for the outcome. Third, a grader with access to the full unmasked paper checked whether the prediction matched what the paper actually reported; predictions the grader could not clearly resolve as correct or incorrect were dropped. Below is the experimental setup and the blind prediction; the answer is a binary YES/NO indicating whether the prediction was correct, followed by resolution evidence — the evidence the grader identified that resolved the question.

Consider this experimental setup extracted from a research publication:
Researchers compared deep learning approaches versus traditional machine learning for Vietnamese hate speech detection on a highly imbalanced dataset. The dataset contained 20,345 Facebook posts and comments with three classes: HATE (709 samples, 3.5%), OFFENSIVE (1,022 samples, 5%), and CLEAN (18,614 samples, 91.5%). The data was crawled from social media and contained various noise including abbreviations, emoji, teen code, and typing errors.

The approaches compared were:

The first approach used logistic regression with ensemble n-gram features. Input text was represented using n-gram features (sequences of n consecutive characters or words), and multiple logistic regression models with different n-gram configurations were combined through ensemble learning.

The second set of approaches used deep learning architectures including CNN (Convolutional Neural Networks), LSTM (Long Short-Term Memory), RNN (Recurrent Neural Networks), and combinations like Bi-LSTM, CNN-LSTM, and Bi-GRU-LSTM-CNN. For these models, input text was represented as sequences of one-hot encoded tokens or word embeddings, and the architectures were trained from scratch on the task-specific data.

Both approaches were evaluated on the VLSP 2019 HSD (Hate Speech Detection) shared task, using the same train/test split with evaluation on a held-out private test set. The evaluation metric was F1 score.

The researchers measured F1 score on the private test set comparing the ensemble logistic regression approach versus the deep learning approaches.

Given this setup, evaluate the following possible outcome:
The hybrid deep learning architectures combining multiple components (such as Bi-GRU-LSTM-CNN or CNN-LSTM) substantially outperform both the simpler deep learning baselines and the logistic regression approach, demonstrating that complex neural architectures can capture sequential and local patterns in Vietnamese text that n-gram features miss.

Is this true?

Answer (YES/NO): NO